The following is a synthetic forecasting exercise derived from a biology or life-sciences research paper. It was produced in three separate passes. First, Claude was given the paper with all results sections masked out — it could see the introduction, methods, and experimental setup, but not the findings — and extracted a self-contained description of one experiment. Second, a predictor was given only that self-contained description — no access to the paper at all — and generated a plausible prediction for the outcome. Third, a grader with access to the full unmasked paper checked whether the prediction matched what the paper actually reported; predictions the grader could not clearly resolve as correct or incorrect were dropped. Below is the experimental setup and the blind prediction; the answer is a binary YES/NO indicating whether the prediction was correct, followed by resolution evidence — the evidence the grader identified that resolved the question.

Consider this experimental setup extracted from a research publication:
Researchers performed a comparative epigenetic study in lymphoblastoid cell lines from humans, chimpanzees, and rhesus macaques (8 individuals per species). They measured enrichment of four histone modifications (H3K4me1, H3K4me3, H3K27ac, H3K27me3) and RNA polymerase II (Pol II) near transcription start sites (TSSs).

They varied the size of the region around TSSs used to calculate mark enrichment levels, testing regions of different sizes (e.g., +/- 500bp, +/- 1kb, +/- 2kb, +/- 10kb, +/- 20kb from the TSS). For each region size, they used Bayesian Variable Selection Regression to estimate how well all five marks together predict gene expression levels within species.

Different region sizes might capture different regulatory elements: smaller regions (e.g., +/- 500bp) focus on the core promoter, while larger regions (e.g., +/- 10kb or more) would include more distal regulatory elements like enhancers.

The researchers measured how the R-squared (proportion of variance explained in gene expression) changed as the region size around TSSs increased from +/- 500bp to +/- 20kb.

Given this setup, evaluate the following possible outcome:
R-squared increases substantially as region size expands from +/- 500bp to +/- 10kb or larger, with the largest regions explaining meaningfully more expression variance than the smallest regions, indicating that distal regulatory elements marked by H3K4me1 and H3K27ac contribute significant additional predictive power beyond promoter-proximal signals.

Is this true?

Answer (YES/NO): NO